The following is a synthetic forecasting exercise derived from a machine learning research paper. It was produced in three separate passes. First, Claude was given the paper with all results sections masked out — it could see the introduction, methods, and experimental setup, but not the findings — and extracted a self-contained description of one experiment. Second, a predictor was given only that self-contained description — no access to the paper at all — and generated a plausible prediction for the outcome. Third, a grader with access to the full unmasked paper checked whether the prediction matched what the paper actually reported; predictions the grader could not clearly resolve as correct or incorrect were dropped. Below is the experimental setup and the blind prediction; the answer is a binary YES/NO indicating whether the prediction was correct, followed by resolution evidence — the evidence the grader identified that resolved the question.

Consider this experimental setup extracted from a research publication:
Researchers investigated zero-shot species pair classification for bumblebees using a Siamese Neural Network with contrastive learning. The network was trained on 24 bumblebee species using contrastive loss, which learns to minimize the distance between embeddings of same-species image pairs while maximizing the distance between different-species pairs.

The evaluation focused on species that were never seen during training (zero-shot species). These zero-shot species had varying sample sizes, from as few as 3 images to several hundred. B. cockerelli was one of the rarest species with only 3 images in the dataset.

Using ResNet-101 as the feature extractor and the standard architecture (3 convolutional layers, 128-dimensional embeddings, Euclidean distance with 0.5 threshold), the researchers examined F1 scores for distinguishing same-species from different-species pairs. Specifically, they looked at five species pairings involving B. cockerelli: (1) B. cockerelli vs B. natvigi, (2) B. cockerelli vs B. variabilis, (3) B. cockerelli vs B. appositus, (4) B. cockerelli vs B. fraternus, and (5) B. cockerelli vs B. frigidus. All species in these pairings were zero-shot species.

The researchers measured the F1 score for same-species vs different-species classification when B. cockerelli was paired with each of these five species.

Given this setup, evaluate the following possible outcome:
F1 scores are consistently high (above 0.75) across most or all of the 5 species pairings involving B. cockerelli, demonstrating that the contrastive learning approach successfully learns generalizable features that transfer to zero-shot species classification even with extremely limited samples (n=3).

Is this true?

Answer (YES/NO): NO